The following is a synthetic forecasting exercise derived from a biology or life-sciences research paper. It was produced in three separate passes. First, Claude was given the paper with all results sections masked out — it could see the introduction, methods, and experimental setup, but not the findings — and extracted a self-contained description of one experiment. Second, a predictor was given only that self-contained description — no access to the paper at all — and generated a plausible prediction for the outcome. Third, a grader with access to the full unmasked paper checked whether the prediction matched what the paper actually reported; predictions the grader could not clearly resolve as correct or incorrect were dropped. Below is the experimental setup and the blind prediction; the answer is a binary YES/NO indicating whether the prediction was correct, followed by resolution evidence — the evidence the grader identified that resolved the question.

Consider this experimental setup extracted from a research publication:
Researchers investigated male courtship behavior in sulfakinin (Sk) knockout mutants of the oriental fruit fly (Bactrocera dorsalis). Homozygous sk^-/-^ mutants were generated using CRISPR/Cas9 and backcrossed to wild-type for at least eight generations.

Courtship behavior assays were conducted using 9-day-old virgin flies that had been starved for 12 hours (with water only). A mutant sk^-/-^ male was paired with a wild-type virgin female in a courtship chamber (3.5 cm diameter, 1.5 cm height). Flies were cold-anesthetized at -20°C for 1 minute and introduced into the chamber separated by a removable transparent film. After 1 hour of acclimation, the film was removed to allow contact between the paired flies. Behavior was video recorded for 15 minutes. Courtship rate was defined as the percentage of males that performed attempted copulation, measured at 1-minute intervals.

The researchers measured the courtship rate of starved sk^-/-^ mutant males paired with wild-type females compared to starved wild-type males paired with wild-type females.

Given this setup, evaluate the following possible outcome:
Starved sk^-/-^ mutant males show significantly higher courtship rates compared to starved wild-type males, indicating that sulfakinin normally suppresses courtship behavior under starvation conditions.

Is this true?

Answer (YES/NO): YES